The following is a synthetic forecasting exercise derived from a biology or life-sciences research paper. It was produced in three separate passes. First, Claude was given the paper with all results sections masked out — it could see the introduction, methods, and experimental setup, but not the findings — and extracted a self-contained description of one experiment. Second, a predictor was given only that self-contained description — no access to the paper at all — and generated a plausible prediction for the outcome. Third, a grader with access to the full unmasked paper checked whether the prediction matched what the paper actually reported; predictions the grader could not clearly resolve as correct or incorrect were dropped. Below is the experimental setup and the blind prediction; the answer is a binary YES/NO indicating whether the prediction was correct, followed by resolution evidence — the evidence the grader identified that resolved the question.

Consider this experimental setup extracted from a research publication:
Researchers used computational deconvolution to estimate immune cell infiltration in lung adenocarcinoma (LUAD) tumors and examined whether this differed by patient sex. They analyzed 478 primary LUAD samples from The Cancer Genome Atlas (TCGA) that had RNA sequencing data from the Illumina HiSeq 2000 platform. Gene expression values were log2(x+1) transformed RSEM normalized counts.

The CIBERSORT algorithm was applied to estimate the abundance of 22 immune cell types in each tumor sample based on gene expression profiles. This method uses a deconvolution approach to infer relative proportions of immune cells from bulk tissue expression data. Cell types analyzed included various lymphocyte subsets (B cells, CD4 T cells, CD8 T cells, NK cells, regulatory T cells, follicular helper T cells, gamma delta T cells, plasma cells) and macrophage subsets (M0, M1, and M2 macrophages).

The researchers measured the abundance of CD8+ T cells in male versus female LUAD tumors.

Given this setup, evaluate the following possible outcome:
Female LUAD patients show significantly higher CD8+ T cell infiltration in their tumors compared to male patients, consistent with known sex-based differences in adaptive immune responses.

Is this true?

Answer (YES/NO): NO